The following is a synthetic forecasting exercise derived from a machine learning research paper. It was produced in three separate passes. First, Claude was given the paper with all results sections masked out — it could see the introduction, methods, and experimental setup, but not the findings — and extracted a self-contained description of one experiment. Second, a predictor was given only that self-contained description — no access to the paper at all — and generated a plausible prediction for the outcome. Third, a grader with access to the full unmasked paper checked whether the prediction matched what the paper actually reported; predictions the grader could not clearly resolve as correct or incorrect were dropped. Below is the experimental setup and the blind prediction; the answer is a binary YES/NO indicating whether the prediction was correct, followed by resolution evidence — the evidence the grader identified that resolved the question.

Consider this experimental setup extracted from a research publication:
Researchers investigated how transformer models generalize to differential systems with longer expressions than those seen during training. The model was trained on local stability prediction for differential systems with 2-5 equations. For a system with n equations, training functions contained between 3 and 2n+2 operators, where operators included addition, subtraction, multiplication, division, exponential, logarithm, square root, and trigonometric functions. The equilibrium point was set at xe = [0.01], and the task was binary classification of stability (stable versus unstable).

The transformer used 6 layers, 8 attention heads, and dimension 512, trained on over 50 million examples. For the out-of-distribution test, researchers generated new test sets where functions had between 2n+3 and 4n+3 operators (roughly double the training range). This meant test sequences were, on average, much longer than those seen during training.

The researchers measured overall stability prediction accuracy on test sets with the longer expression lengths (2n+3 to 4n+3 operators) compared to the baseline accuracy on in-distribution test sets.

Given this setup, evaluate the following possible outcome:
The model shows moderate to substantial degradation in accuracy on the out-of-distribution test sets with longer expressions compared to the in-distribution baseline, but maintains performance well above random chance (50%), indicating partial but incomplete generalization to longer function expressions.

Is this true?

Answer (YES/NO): YES